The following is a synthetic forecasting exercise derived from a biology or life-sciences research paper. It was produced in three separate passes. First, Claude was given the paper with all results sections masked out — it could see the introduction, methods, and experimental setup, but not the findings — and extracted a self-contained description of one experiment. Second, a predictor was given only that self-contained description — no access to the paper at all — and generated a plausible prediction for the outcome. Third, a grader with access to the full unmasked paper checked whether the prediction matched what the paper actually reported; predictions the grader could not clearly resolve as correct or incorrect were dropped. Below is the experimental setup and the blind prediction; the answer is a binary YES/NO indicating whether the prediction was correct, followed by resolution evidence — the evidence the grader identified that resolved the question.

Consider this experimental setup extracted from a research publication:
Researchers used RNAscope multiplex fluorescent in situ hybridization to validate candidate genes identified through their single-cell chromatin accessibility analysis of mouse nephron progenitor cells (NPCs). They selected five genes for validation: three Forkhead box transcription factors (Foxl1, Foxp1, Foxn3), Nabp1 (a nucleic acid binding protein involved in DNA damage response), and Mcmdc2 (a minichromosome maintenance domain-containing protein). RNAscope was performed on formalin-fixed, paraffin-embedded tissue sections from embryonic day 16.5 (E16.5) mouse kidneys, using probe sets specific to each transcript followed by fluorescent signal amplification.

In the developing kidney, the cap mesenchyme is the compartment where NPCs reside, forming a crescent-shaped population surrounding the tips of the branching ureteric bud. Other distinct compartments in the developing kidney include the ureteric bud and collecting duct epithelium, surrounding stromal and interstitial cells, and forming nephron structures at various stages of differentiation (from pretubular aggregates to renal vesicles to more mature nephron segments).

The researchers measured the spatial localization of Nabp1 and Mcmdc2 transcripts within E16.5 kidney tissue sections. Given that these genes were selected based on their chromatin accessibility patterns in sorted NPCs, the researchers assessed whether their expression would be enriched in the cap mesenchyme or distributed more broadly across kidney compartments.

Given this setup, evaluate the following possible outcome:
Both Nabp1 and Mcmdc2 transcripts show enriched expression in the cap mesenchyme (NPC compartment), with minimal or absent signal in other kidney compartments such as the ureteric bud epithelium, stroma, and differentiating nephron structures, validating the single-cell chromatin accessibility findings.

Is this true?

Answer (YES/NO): NO